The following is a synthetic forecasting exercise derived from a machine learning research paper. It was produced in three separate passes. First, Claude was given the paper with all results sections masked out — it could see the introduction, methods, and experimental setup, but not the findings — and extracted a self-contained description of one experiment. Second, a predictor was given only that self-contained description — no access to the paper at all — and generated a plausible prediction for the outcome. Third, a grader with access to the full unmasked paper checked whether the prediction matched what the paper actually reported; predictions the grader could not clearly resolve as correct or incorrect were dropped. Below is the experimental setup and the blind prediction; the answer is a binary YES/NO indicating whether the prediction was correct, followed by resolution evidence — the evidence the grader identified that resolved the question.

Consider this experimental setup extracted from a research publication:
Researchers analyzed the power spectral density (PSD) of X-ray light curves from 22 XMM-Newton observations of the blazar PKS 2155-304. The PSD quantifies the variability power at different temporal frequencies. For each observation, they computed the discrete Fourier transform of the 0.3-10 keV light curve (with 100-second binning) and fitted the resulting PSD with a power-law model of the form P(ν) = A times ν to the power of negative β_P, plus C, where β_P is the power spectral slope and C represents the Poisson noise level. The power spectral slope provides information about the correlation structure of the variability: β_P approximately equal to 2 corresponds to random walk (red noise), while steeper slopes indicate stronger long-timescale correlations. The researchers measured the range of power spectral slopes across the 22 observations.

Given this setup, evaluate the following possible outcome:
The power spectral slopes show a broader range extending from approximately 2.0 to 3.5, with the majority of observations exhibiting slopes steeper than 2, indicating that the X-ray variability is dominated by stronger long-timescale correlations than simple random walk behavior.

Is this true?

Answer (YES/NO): NO